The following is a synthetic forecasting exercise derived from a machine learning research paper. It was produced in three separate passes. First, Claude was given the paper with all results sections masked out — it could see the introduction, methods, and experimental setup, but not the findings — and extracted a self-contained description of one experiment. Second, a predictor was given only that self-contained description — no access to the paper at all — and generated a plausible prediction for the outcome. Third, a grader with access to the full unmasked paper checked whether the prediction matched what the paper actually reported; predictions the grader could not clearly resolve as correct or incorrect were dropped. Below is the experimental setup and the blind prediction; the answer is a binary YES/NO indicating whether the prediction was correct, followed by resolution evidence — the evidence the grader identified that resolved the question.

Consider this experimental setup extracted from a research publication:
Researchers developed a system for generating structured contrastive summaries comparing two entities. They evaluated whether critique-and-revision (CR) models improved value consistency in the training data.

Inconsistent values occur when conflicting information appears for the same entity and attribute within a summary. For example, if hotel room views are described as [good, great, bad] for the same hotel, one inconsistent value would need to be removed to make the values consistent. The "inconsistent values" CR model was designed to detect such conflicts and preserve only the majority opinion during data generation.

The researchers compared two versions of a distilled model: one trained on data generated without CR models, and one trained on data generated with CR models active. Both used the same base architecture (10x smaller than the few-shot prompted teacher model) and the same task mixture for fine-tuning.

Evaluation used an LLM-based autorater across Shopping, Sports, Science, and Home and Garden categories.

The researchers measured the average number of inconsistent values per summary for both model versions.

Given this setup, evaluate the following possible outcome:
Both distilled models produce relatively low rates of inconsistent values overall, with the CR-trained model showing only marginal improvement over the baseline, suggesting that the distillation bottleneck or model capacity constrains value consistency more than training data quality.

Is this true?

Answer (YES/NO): NO